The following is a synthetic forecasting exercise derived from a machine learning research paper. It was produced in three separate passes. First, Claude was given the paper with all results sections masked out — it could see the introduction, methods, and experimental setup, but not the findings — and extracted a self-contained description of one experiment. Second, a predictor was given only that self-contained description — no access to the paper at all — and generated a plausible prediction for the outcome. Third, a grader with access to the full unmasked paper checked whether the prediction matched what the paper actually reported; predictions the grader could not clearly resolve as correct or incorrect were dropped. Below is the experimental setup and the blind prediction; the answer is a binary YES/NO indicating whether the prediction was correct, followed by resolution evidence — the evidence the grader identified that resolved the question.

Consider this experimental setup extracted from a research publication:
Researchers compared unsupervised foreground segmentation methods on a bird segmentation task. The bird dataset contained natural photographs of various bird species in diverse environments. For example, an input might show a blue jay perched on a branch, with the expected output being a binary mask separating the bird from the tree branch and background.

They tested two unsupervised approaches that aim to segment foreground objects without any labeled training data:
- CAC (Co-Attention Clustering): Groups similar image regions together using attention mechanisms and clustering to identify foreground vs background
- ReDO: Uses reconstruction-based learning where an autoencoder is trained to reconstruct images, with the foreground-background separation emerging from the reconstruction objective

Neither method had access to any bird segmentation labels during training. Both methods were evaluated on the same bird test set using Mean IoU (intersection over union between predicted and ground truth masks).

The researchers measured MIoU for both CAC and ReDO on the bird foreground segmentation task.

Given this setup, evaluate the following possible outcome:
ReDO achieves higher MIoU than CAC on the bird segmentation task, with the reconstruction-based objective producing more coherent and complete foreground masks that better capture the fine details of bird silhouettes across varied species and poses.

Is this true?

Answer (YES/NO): YES